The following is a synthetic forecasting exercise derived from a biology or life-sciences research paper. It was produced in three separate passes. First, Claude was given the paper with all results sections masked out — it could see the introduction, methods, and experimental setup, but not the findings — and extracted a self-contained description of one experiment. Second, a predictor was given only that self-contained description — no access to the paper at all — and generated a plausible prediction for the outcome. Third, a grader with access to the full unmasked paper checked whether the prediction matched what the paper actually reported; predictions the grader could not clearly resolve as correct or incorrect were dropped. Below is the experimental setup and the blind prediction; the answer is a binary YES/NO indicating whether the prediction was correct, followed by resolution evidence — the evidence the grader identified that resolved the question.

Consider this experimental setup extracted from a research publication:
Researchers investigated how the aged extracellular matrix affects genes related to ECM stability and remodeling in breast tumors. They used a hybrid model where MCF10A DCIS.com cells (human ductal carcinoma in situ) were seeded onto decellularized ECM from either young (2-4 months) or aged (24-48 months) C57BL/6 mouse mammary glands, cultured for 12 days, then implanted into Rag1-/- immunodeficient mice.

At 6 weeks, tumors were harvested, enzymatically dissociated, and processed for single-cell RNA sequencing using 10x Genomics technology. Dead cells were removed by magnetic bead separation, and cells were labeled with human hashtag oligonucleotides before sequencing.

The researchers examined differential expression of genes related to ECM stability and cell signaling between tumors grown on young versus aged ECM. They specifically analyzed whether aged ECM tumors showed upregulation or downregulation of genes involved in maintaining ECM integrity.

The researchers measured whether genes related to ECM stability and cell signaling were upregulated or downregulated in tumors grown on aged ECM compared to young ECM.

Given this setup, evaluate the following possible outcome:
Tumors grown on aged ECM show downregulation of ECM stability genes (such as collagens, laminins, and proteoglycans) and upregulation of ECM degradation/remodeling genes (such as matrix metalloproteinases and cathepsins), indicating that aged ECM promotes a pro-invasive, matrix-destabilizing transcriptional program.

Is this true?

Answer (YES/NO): NO